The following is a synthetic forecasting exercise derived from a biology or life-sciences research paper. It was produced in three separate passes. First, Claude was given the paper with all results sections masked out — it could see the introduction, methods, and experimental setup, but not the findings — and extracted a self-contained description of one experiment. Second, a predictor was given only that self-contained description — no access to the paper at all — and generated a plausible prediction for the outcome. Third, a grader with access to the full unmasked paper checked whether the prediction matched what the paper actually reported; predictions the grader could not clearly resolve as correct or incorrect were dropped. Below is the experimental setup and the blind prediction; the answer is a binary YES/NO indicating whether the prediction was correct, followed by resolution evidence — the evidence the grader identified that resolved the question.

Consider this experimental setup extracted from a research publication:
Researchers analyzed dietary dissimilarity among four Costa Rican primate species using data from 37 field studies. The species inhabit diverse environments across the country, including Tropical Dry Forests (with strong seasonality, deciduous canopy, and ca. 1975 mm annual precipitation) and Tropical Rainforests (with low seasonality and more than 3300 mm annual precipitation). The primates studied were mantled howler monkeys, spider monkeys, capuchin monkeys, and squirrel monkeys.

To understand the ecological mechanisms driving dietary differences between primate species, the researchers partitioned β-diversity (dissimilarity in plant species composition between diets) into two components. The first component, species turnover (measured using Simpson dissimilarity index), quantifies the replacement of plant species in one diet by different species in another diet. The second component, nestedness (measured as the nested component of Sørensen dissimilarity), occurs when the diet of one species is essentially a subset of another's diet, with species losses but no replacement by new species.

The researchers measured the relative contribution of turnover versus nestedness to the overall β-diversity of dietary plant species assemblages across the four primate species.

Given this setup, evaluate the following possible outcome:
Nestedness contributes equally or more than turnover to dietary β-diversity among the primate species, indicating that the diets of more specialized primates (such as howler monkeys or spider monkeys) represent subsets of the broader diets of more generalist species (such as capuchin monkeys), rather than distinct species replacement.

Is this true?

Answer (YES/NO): NO